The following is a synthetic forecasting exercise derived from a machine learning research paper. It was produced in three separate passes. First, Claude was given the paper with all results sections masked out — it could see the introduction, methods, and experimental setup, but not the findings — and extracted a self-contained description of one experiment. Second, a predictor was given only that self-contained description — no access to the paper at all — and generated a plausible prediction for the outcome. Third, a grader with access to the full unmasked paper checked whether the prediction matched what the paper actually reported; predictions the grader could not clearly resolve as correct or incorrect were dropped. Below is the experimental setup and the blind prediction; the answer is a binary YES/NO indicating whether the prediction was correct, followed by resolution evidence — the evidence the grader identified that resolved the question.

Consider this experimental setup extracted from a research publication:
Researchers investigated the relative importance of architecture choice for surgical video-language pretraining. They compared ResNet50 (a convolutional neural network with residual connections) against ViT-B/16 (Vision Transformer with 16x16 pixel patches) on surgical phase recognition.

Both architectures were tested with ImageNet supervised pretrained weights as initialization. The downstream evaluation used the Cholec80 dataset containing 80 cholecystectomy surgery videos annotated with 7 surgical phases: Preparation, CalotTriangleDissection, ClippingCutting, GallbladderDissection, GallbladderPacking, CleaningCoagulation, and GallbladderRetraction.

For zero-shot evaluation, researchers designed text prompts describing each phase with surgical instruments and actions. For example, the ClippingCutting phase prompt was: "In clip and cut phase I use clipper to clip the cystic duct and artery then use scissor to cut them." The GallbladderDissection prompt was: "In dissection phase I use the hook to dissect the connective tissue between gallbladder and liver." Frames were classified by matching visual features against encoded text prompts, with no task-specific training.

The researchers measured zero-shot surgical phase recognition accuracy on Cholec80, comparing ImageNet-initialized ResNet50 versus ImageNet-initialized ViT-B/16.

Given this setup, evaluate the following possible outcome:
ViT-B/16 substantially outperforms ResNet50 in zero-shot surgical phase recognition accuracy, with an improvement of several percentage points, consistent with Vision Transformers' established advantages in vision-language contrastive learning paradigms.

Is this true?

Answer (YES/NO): YES